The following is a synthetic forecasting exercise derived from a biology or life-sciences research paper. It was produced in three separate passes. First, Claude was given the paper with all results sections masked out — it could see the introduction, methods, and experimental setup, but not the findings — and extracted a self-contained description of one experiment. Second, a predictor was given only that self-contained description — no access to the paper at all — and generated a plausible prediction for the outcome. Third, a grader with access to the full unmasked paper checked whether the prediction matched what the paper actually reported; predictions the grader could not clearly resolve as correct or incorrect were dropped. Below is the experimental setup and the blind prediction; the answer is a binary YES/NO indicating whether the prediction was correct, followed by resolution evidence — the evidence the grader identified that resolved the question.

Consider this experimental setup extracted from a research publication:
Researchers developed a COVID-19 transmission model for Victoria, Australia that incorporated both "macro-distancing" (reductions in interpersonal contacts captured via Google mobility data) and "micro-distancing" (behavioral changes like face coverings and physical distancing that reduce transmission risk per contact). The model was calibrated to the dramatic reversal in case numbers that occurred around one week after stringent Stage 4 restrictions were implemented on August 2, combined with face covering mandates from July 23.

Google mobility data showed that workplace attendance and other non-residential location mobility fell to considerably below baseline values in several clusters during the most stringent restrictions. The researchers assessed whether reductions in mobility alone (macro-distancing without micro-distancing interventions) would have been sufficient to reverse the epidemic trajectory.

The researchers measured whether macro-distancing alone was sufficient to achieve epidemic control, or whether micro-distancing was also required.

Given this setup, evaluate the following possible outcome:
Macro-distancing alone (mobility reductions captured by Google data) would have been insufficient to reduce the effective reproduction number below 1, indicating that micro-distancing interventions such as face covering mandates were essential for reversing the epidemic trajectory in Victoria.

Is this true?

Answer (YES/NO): YES